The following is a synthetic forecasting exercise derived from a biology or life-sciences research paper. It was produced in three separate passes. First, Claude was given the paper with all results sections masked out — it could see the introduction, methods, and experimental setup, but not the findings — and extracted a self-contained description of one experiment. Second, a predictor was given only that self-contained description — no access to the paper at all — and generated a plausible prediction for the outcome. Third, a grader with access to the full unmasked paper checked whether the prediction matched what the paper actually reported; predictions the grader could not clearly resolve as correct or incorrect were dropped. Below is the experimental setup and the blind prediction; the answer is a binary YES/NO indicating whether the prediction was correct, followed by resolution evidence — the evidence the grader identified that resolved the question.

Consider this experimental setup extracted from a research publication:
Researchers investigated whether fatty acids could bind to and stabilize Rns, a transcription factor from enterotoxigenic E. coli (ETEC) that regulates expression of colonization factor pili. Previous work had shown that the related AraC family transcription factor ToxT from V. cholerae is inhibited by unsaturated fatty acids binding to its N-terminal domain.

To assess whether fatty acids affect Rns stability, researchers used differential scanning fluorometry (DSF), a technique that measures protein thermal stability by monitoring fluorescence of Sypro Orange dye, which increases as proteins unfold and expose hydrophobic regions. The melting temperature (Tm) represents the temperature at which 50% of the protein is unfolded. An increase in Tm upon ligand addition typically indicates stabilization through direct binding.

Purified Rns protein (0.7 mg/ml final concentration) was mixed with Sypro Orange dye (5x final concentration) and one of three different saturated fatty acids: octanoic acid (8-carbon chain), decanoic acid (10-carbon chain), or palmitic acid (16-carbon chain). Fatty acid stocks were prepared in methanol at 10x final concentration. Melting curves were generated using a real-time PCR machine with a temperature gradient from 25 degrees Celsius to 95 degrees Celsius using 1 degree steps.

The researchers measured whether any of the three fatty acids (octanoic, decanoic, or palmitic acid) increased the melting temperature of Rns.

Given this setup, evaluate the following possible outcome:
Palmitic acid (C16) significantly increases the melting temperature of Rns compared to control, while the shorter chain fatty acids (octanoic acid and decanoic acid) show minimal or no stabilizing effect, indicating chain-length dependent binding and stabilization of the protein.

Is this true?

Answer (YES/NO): NO